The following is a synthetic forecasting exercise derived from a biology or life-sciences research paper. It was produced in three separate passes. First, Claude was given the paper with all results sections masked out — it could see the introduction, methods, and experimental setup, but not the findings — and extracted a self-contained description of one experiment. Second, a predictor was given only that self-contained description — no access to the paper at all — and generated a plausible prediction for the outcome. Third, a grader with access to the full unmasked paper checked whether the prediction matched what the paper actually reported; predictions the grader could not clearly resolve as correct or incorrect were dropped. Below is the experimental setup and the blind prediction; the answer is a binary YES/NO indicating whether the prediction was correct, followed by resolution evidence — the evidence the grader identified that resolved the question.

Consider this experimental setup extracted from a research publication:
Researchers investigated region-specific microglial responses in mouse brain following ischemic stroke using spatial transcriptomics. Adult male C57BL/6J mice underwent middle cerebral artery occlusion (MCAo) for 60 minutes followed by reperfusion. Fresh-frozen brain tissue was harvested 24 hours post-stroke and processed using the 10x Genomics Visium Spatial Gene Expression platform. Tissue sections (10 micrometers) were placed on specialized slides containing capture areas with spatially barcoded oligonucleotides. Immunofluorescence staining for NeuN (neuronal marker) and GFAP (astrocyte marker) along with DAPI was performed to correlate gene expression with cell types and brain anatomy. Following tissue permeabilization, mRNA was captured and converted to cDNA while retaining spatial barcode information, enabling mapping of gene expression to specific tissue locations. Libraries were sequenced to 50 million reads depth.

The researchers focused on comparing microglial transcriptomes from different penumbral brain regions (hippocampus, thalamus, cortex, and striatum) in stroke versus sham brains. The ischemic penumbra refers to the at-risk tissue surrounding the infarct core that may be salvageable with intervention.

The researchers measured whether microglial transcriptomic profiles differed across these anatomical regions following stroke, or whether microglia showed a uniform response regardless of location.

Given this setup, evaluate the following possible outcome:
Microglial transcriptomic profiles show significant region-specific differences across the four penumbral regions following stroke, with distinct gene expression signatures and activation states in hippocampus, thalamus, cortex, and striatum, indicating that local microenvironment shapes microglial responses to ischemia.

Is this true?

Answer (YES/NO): YES